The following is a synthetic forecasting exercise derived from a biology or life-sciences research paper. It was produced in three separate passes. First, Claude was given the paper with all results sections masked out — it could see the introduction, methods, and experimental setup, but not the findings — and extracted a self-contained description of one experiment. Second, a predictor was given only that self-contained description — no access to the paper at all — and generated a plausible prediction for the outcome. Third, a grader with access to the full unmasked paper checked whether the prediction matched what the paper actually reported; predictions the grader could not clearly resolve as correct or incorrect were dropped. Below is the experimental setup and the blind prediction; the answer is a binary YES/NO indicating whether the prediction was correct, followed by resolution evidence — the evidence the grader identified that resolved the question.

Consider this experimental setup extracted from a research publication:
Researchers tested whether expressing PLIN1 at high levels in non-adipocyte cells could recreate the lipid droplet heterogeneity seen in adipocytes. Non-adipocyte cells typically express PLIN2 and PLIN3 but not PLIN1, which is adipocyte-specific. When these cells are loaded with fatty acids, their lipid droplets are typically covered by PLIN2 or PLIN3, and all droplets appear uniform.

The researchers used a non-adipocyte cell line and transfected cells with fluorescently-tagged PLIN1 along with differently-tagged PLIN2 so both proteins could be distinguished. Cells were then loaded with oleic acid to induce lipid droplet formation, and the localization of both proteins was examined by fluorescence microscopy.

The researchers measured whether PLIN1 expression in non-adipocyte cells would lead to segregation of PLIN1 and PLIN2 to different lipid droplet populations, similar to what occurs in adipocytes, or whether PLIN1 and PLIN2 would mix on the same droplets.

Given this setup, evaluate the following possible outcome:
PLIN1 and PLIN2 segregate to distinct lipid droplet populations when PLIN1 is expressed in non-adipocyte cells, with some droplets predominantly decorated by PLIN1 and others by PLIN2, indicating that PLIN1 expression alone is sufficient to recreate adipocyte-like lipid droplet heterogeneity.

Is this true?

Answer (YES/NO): NO